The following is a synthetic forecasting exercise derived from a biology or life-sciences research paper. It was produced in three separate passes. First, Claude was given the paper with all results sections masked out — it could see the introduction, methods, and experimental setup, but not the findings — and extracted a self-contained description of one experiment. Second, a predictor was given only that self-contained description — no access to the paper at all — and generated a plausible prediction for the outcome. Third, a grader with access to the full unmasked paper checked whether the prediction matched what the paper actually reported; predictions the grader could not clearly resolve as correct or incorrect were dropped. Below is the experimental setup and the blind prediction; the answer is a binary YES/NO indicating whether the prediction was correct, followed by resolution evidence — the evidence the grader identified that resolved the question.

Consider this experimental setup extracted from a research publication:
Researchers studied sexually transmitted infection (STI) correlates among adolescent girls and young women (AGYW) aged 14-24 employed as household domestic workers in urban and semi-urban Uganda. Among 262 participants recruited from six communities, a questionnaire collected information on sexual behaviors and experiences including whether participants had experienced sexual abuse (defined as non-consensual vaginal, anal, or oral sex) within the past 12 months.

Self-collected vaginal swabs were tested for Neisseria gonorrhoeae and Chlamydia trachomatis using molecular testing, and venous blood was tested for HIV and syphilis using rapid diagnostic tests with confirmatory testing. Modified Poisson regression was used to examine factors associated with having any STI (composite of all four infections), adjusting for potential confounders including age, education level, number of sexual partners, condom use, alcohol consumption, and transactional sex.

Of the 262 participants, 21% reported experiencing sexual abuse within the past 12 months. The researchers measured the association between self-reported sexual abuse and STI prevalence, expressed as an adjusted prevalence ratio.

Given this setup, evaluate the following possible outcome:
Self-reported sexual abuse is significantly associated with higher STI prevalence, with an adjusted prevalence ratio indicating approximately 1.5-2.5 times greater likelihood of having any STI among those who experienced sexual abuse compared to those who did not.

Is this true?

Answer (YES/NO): NO